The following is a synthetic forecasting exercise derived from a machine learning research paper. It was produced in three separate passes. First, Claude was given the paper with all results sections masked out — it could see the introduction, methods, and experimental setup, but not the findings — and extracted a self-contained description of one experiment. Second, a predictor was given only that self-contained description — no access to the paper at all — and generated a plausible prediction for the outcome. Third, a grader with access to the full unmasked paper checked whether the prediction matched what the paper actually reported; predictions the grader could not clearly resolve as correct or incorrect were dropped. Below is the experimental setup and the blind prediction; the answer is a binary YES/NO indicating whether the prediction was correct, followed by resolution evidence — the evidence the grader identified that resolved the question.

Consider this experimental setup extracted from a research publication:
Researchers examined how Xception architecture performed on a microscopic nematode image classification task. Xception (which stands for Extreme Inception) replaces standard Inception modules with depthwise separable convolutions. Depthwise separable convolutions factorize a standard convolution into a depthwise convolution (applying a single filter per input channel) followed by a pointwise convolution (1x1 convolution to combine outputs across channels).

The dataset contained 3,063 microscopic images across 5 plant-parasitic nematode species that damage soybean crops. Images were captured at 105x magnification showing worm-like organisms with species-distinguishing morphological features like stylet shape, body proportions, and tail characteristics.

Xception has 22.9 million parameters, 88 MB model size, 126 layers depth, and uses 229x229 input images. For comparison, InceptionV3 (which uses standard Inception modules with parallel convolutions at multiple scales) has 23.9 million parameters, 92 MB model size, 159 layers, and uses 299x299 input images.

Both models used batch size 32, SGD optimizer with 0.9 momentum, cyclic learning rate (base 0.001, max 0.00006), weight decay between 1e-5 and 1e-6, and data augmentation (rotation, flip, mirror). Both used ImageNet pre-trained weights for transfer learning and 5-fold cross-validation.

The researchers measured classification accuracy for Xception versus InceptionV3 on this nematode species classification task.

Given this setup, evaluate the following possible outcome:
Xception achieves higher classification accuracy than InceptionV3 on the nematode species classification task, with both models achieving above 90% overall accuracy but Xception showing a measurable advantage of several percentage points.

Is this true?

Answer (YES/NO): NO